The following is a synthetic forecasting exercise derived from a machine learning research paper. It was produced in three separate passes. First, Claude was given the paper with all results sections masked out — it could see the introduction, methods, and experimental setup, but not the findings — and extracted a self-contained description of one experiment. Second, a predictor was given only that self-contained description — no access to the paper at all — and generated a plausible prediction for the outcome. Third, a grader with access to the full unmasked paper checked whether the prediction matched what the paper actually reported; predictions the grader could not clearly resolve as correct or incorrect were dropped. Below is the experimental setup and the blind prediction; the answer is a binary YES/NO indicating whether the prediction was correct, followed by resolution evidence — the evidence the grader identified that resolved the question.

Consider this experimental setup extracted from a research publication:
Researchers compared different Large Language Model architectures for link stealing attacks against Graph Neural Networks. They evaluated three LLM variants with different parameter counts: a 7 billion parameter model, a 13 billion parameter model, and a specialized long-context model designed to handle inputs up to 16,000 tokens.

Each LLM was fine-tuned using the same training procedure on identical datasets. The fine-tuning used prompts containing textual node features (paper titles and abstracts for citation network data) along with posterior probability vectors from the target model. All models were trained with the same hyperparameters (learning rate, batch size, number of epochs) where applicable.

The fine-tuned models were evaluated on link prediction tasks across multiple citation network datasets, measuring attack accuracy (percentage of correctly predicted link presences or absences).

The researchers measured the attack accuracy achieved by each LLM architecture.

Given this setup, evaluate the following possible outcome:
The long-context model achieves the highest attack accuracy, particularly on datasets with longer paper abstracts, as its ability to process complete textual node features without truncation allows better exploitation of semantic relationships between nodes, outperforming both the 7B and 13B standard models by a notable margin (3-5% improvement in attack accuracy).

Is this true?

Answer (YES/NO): NO